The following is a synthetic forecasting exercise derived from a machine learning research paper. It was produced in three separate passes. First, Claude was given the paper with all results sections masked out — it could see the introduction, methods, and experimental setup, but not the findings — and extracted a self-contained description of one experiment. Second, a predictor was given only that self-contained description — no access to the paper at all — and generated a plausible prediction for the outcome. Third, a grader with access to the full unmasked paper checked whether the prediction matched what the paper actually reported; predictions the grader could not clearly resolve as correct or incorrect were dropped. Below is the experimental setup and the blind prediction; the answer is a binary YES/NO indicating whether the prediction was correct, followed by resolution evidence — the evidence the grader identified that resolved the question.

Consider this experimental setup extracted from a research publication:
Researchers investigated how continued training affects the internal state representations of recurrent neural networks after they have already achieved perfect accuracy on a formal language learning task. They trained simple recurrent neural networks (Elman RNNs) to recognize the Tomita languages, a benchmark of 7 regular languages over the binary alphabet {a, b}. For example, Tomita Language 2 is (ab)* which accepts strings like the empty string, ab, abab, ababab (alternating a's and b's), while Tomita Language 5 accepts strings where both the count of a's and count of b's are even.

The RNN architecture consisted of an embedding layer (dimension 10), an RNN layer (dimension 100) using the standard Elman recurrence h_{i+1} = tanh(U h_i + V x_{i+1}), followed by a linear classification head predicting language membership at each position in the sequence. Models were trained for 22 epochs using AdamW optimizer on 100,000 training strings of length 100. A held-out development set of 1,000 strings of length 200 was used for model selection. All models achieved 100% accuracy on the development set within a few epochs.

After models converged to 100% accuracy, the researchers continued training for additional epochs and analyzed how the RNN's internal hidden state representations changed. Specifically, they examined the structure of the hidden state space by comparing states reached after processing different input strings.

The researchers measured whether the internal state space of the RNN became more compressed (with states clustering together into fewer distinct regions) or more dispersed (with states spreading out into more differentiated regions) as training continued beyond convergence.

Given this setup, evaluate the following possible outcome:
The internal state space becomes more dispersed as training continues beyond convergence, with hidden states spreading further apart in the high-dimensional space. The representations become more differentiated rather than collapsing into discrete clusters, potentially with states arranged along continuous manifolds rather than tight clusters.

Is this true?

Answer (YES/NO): NO